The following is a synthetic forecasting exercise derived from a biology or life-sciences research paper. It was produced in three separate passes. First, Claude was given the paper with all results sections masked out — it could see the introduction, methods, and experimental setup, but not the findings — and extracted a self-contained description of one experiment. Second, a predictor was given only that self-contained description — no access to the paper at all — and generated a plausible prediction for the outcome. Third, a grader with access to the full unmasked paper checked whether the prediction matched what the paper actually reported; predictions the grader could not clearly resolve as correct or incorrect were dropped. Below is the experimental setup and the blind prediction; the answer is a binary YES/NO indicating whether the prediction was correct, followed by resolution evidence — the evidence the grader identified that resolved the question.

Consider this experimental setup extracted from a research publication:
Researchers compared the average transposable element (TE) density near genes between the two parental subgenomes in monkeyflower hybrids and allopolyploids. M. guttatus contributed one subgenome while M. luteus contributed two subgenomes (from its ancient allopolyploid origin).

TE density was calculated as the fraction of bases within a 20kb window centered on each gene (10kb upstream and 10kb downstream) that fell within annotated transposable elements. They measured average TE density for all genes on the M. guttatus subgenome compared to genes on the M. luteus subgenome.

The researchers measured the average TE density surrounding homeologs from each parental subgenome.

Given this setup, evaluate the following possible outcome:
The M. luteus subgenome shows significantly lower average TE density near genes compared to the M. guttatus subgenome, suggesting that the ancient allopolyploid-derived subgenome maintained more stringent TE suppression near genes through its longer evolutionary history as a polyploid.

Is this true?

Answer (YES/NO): YES